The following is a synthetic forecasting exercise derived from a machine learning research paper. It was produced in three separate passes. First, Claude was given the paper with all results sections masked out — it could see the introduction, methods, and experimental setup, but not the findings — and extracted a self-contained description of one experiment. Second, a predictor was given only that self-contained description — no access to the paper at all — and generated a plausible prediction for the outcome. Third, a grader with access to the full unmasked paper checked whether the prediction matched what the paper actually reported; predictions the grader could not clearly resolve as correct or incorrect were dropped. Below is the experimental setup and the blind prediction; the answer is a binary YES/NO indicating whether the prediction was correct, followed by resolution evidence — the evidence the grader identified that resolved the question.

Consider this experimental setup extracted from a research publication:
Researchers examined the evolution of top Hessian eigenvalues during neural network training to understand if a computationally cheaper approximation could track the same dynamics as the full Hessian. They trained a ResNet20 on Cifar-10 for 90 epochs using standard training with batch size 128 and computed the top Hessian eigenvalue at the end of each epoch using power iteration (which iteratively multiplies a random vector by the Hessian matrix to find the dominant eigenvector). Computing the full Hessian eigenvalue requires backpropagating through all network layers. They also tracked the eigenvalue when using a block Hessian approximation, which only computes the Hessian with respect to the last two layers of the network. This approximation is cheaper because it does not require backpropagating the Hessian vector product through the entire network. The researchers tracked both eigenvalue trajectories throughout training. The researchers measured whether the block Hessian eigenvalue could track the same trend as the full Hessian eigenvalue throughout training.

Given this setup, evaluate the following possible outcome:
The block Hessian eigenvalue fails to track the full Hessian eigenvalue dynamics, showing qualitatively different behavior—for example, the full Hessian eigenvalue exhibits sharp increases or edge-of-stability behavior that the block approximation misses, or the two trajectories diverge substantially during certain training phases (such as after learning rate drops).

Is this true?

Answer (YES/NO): NO